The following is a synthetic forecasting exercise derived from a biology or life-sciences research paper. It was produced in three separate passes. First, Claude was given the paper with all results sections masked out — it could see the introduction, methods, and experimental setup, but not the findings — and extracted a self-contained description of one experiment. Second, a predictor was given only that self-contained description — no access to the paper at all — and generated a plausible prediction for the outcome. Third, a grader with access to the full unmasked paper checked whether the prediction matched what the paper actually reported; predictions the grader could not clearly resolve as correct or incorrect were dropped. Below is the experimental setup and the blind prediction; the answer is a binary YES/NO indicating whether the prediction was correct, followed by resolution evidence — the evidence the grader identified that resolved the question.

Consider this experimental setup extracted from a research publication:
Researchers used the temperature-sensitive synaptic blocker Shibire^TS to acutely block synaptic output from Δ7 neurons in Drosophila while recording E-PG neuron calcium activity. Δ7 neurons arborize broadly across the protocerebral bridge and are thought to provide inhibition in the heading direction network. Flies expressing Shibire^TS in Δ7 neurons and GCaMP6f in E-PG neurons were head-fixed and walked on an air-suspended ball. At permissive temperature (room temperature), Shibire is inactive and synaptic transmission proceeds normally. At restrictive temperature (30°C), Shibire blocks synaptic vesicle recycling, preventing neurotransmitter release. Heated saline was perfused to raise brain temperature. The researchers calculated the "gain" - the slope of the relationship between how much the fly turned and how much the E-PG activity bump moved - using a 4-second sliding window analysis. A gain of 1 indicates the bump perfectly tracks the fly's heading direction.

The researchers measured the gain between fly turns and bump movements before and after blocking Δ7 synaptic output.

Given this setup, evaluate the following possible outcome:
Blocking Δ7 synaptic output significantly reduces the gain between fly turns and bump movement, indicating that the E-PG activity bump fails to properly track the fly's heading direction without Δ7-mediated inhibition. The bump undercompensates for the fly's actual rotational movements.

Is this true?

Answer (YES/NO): NO